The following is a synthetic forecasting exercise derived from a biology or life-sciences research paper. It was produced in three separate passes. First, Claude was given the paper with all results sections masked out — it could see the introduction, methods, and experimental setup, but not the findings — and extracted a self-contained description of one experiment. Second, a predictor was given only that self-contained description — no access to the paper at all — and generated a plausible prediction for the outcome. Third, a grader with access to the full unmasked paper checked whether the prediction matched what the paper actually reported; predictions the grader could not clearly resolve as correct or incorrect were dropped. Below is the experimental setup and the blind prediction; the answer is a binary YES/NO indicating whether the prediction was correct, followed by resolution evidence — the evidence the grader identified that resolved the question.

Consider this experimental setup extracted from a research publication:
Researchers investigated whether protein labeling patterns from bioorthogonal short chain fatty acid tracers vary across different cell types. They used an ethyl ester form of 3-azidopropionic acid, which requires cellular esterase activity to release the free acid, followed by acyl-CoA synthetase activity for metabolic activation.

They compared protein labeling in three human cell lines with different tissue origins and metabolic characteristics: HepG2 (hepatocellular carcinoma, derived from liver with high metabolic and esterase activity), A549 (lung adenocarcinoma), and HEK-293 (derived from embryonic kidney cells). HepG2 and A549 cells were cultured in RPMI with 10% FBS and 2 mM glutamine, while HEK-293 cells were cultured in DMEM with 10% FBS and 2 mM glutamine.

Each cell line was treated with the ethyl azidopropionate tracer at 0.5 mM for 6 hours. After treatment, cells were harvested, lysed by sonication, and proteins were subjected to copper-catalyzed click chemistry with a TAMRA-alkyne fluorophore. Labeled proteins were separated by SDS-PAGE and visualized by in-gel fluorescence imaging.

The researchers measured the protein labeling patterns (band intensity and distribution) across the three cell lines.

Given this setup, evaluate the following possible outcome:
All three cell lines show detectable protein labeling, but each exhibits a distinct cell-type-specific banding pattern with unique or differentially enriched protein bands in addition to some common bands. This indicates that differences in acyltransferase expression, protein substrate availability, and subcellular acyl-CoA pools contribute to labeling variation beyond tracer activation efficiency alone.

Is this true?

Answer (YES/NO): YES